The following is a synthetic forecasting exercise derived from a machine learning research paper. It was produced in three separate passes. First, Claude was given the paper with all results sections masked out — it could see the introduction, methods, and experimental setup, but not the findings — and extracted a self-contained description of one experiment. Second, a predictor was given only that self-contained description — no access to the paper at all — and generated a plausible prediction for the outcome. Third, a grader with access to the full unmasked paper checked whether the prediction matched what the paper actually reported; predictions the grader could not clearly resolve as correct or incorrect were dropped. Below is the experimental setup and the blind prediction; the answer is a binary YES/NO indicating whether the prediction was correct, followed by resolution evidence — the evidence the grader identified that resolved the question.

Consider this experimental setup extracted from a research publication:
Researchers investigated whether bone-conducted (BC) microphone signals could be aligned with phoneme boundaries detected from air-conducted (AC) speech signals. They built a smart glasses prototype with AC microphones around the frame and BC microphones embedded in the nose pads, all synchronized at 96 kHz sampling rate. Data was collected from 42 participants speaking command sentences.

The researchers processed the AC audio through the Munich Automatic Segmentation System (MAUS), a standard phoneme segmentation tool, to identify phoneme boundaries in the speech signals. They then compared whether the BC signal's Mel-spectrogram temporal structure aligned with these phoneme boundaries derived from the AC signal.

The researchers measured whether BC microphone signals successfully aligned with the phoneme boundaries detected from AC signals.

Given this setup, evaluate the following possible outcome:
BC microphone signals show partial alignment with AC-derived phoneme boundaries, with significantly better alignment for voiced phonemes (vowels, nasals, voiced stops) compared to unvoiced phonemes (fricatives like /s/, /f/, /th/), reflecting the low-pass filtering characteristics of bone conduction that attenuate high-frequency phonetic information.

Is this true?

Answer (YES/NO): NO